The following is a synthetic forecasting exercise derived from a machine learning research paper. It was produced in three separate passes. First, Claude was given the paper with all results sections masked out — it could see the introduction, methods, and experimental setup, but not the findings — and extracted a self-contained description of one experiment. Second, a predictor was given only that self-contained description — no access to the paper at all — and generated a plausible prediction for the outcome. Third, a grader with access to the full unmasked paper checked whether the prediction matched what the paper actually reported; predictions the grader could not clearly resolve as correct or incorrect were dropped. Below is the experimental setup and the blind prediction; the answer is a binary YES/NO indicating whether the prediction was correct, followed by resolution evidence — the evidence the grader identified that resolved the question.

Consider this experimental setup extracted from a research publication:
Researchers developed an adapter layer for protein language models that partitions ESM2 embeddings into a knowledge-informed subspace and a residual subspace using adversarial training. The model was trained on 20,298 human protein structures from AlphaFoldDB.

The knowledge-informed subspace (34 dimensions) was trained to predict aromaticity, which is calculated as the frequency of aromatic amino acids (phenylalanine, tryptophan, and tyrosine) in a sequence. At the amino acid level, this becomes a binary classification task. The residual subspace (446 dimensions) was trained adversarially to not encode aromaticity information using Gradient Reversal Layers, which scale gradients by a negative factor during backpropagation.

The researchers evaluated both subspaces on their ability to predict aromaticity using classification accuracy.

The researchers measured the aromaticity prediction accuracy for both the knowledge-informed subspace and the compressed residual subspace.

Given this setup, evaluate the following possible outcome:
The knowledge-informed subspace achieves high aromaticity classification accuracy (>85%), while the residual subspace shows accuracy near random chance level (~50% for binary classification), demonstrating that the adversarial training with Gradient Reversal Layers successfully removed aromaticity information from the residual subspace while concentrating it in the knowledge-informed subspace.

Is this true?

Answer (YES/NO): NO